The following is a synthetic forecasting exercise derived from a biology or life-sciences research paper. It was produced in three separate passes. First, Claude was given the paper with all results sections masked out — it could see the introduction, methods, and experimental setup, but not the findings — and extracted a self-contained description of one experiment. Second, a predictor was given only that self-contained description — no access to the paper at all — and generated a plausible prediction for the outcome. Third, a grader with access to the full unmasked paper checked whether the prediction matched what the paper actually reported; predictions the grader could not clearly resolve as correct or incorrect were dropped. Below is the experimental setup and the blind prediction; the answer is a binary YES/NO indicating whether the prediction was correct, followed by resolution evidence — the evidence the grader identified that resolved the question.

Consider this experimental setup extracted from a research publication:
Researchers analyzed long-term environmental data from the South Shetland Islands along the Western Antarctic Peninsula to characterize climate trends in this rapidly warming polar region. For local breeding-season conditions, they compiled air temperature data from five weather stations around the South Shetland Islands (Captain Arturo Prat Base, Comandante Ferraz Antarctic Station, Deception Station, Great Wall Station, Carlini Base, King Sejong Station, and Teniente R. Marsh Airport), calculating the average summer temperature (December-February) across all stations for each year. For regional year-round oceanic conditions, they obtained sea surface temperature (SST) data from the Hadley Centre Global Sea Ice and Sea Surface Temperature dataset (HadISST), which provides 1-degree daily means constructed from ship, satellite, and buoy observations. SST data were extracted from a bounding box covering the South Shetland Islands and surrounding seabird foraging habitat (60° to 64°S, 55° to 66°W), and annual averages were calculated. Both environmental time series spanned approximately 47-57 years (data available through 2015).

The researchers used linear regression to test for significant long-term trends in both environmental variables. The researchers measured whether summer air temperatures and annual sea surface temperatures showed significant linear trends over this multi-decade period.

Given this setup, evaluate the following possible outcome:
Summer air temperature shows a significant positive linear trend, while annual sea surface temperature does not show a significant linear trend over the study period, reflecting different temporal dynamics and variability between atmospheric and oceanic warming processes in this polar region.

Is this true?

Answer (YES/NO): YES